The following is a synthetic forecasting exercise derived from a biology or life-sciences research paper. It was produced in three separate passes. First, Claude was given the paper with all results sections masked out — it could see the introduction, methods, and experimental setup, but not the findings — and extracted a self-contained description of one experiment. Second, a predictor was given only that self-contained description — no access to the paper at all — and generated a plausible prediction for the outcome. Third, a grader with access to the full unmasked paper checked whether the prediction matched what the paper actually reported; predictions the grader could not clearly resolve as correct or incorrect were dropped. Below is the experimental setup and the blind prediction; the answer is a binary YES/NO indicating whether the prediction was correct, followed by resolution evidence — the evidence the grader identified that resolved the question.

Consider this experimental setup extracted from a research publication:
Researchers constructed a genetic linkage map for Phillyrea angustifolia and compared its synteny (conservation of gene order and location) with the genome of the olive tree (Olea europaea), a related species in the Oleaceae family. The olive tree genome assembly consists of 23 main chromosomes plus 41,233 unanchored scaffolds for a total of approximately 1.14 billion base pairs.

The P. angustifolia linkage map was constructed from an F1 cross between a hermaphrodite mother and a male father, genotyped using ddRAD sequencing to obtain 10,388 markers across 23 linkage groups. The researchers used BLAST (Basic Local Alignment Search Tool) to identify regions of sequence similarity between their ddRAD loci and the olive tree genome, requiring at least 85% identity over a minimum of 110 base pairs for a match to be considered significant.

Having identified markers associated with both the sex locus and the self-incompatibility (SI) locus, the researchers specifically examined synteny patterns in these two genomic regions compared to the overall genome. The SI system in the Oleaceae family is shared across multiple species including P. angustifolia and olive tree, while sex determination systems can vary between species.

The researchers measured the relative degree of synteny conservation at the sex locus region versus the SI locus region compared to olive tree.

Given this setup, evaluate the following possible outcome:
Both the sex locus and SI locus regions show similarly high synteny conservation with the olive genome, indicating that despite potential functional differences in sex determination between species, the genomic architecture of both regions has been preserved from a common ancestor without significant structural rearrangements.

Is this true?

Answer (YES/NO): NO